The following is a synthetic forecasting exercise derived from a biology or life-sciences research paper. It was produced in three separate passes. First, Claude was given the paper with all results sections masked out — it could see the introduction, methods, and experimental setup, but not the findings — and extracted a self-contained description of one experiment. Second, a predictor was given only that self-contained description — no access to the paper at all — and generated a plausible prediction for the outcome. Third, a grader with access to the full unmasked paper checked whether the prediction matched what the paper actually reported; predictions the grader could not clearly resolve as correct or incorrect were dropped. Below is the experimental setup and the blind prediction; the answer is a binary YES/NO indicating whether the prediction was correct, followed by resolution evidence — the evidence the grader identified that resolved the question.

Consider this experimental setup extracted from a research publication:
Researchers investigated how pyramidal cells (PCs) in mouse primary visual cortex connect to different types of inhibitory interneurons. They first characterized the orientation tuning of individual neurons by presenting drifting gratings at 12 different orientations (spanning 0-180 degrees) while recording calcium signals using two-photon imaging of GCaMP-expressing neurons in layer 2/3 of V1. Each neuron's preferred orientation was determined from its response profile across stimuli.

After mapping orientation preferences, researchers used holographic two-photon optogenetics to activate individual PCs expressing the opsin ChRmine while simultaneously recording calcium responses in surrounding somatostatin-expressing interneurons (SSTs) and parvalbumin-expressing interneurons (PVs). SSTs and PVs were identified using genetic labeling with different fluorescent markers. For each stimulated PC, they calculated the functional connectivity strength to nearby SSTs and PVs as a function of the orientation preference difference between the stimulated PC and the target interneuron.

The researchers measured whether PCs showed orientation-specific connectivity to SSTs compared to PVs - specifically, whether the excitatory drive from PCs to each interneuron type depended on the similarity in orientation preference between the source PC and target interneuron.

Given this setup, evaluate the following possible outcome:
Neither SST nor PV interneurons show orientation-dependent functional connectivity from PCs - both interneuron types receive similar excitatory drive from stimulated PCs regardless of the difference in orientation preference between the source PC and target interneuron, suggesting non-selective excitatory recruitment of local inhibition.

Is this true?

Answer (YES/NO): NO